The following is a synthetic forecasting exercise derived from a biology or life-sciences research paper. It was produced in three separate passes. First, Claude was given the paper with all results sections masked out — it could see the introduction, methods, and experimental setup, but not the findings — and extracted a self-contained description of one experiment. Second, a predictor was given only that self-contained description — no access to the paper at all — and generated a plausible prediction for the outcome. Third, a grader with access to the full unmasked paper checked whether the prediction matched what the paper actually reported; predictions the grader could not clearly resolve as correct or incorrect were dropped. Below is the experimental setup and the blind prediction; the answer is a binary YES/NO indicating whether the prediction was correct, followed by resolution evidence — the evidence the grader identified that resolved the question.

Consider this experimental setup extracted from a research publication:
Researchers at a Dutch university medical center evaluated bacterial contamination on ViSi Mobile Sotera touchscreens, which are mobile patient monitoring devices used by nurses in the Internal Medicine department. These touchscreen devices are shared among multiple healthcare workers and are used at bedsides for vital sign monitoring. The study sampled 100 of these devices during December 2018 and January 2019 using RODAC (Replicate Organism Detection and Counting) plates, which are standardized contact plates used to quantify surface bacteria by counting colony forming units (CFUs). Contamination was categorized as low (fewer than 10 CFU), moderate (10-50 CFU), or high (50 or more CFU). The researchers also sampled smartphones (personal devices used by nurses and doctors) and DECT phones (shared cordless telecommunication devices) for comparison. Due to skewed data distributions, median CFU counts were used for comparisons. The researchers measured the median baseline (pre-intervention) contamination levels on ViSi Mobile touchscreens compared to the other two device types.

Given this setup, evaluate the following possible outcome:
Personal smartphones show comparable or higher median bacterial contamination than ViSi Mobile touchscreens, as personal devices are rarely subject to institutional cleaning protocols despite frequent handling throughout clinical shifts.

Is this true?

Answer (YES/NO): YES